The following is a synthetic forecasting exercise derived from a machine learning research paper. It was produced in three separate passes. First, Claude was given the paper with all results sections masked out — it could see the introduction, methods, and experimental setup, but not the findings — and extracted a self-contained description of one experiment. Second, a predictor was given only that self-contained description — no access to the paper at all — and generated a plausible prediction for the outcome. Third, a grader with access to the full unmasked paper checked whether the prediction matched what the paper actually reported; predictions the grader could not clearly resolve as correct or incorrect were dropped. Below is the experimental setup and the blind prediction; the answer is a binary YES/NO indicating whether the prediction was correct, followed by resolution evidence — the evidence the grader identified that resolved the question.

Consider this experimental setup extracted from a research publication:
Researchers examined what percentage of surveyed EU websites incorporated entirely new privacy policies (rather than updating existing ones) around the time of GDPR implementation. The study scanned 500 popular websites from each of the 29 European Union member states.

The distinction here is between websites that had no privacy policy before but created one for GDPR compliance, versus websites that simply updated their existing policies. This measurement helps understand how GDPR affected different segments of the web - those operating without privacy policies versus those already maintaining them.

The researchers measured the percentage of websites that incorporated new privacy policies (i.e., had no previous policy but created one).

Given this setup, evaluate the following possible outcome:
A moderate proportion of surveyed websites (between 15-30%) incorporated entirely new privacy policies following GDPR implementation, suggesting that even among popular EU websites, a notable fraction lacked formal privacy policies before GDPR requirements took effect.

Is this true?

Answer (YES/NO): YES